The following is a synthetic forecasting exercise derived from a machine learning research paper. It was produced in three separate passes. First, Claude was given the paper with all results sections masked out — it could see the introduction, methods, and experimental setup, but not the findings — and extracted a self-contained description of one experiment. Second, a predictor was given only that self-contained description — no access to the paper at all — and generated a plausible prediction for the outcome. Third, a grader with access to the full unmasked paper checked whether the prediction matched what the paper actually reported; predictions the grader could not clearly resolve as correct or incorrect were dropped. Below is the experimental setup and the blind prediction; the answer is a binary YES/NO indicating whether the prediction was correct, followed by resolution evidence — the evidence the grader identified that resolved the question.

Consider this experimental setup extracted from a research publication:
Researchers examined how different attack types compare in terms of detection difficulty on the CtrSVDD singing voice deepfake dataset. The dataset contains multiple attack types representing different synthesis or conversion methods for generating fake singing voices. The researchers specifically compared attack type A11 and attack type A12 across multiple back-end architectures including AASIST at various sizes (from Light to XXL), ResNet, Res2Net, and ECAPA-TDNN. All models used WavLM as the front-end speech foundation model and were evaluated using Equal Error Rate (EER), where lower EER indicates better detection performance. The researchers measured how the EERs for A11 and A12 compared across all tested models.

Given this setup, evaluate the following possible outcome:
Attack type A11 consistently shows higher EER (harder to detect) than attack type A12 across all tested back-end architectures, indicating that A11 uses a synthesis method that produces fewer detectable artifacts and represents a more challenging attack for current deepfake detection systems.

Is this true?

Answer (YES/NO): NO